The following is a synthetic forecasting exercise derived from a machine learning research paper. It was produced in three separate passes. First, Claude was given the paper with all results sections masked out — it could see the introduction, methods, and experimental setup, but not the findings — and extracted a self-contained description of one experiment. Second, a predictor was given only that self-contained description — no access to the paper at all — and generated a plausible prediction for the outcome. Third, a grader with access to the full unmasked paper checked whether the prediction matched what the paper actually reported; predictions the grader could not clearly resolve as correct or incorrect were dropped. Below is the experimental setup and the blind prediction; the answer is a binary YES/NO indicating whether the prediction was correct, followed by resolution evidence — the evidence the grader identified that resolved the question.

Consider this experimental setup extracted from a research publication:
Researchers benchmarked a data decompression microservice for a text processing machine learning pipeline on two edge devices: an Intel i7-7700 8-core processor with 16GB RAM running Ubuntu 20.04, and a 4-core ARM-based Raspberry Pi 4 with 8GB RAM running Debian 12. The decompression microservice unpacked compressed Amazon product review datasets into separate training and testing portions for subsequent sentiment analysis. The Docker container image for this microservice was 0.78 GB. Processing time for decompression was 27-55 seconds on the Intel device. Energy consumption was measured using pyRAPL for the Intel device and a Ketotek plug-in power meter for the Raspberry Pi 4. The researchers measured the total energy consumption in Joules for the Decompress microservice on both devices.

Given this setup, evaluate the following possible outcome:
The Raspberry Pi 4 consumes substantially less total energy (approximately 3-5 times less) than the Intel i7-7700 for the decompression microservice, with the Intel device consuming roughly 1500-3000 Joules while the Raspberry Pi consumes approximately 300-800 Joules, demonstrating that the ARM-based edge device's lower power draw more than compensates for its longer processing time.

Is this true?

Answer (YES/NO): NO